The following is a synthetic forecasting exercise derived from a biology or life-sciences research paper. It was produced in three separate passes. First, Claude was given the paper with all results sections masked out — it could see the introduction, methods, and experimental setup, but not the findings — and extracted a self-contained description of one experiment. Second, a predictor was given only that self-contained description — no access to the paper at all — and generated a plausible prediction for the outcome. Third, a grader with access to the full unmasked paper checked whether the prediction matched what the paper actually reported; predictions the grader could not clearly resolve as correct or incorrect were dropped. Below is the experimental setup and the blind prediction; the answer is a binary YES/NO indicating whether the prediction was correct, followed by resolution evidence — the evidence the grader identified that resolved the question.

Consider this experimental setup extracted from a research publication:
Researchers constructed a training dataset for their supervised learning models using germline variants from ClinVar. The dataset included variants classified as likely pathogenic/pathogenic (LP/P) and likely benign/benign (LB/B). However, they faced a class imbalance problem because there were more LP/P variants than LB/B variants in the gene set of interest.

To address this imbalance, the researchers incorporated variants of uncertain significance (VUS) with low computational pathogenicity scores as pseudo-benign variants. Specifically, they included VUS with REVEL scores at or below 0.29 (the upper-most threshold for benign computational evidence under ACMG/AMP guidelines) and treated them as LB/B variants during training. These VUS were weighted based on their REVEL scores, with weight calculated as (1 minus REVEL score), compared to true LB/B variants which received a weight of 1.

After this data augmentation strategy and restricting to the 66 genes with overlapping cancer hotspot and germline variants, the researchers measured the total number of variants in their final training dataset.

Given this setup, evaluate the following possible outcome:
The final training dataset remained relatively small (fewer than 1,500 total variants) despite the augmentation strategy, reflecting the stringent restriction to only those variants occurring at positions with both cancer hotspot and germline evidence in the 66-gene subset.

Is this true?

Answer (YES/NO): NO